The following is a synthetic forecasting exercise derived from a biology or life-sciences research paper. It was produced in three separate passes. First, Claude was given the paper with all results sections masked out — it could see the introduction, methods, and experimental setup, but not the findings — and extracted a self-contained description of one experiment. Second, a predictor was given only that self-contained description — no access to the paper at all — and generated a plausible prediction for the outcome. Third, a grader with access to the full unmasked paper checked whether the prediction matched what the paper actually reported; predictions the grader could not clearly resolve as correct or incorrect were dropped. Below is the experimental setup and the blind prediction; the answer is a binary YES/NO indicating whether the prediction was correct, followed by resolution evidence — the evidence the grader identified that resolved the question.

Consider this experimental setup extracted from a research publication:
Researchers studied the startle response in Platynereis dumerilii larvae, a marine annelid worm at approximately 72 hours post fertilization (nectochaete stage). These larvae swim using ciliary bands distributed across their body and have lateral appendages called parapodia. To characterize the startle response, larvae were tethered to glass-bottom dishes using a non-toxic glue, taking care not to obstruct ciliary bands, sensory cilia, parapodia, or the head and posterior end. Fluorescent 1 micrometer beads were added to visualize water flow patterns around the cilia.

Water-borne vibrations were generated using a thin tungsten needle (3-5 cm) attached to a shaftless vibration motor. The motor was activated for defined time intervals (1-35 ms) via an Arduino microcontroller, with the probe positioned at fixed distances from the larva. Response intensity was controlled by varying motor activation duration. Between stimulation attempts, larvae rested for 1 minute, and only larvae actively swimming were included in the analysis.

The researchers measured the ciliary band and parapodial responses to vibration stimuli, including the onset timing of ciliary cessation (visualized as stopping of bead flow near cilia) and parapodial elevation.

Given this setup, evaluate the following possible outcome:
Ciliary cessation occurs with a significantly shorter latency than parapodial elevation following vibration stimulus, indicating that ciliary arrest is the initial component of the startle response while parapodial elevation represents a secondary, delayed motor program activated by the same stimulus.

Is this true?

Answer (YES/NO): NO